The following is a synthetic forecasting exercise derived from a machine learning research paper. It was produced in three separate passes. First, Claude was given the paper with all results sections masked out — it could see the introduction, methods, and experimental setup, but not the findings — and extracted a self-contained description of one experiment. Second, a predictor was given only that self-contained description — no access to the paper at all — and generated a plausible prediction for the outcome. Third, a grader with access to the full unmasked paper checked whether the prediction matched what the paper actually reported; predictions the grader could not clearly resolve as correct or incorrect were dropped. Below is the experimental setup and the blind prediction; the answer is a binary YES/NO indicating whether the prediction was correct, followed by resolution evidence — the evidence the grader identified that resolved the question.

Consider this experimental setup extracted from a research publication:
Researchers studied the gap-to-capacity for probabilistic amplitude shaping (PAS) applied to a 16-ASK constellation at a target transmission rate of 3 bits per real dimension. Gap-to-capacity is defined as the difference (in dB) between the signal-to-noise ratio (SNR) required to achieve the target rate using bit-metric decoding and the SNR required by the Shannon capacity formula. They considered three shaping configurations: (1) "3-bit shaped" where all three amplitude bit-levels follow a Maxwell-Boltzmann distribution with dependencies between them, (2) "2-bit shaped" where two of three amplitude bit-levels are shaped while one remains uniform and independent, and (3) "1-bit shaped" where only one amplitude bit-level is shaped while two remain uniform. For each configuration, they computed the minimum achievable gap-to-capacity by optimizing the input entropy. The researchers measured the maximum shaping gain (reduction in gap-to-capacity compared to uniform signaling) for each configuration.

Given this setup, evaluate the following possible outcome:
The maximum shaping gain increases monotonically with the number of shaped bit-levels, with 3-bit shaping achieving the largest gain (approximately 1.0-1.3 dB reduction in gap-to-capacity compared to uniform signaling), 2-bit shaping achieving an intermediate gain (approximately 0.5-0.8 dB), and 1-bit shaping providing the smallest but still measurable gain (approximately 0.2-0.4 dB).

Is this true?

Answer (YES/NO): NO